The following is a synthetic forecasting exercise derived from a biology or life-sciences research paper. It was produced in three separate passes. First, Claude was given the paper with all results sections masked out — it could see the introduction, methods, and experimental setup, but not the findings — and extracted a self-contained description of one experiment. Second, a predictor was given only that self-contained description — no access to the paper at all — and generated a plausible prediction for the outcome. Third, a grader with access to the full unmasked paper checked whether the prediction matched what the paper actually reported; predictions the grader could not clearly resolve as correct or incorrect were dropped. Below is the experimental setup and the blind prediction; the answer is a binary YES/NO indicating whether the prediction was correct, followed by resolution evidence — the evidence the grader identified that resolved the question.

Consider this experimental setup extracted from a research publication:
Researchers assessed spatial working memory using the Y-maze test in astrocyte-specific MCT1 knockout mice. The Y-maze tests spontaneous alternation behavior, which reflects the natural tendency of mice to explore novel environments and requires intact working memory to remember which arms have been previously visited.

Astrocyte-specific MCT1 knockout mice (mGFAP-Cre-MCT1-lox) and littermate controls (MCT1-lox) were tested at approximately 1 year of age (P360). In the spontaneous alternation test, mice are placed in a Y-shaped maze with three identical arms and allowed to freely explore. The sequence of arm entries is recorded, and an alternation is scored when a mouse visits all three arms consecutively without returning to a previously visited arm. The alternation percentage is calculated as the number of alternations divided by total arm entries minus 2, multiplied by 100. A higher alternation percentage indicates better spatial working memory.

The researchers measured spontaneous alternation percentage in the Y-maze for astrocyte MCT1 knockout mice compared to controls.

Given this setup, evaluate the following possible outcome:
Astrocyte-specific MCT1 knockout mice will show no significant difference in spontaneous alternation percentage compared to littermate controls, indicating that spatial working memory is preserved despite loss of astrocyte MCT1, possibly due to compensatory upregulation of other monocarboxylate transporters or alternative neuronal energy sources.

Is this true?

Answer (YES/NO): YES